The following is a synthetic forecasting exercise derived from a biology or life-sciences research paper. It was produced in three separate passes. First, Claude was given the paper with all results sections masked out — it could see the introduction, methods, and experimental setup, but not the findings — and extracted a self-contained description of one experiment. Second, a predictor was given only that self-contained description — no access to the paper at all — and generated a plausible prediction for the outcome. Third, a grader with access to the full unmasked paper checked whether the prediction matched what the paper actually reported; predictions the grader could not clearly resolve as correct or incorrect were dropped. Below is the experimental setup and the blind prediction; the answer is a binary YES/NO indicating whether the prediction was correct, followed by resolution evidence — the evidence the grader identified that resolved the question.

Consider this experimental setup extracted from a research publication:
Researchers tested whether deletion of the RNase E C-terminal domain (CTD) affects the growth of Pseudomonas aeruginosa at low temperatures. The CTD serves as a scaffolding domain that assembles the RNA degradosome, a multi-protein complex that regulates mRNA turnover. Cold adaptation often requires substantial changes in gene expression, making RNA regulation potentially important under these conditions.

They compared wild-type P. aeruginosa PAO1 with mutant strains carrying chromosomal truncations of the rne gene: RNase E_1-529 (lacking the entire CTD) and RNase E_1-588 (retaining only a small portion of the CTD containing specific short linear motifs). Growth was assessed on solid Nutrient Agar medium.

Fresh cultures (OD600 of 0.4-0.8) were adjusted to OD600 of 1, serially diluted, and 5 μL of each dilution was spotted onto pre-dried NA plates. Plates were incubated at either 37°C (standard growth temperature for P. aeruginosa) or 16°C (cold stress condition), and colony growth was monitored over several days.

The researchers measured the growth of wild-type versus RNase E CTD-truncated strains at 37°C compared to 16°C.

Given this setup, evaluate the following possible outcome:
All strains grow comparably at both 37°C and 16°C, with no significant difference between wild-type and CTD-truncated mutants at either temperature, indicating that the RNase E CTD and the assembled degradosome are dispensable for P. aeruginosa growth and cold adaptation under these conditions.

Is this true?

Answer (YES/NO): NO